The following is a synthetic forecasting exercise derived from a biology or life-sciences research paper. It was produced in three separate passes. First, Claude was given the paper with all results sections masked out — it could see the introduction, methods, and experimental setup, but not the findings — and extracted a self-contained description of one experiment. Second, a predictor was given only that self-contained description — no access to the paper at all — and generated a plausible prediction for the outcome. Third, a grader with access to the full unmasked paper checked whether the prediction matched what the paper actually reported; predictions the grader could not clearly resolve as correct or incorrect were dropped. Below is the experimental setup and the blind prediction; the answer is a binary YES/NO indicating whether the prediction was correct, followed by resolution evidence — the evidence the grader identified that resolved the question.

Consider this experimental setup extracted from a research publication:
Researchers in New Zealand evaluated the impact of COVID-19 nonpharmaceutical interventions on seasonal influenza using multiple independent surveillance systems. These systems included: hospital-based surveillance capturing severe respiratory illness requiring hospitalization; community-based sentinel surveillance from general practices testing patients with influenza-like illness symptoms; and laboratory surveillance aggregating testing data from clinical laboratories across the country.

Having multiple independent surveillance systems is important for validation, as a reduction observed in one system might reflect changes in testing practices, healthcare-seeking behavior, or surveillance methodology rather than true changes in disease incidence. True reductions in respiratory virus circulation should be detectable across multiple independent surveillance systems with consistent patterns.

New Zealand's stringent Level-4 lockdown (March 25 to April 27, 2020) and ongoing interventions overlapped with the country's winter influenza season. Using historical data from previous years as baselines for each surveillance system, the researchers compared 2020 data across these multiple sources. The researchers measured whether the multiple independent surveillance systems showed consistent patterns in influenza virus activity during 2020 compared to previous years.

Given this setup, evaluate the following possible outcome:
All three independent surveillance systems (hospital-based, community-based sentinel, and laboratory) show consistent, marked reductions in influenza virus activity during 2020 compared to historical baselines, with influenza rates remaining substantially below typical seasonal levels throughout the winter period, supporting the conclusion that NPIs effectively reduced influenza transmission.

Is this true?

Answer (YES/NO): YES